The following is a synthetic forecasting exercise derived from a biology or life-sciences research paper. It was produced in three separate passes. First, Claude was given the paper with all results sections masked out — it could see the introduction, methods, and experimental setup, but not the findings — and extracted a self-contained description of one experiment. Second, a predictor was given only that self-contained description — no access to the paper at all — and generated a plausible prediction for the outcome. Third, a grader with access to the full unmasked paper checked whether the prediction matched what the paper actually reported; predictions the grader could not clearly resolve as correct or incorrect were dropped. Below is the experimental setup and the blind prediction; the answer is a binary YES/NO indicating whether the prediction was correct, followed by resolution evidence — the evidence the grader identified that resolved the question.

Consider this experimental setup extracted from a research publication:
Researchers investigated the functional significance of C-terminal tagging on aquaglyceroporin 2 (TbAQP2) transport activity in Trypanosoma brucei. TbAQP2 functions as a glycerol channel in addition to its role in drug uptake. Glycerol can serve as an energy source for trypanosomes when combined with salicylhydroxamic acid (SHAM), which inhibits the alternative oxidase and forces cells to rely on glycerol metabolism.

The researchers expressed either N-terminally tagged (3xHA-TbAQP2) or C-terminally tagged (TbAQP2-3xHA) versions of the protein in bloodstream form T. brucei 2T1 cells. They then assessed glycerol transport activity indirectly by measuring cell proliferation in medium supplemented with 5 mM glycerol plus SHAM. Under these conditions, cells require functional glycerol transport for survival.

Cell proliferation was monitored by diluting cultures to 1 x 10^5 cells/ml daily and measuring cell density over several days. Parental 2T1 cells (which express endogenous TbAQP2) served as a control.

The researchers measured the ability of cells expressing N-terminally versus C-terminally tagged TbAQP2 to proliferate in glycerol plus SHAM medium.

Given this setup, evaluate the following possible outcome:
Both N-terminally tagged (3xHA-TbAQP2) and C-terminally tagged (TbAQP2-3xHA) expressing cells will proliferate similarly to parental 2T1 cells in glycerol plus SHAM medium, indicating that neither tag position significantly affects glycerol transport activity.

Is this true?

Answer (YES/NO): NO